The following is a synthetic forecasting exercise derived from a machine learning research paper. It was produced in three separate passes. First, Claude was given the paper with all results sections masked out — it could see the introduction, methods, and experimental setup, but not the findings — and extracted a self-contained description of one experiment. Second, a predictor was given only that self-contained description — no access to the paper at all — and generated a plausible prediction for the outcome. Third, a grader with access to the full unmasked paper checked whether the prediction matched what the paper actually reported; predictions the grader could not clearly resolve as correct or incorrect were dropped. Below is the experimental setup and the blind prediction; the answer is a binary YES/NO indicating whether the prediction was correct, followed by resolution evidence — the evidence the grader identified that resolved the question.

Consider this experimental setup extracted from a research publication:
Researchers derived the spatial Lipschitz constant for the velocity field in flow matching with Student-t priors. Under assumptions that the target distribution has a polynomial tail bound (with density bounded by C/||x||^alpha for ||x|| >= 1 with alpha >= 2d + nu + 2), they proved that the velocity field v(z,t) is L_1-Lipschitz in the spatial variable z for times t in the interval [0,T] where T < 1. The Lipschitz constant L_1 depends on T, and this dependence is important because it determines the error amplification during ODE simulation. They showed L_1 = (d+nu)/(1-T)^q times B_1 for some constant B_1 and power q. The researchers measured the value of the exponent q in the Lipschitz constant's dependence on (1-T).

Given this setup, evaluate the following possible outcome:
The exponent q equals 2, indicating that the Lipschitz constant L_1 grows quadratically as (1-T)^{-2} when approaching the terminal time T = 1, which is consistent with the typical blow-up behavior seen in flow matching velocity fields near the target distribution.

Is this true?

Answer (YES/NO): YES